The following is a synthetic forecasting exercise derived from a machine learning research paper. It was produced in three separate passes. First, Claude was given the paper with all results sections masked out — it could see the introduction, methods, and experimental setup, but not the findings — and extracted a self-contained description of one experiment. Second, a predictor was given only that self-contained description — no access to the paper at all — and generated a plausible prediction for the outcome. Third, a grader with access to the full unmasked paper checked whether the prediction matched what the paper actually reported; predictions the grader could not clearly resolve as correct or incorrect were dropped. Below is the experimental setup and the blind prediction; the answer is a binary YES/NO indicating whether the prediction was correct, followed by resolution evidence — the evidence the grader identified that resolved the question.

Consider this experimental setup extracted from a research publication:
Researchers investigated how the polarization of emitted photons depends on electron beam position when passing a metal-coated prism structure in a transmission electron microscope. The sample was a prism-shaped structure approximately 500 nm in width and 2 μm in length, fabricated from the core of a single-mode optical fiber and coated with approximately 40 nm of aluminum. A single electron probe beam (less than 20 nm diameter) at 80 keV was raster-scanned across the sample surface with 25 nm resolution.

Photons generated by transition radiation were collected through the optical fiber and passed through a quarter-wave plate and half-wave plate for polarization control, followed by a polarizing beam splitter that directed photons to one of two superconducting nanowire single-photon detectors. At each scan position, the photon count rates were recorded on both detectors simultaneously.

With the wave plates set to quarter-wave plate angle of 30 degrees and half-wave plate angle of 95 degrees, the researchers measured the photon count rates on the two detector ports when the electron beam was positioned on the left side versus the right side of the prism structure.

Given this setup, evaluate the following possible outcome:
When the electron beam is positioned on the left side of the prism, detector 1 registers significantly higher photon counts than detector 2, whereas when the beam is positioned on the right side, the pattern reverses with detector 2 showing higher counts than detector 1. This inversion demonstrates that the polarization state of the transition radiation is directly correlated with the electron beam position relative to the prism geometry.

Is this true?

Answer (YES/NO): NO